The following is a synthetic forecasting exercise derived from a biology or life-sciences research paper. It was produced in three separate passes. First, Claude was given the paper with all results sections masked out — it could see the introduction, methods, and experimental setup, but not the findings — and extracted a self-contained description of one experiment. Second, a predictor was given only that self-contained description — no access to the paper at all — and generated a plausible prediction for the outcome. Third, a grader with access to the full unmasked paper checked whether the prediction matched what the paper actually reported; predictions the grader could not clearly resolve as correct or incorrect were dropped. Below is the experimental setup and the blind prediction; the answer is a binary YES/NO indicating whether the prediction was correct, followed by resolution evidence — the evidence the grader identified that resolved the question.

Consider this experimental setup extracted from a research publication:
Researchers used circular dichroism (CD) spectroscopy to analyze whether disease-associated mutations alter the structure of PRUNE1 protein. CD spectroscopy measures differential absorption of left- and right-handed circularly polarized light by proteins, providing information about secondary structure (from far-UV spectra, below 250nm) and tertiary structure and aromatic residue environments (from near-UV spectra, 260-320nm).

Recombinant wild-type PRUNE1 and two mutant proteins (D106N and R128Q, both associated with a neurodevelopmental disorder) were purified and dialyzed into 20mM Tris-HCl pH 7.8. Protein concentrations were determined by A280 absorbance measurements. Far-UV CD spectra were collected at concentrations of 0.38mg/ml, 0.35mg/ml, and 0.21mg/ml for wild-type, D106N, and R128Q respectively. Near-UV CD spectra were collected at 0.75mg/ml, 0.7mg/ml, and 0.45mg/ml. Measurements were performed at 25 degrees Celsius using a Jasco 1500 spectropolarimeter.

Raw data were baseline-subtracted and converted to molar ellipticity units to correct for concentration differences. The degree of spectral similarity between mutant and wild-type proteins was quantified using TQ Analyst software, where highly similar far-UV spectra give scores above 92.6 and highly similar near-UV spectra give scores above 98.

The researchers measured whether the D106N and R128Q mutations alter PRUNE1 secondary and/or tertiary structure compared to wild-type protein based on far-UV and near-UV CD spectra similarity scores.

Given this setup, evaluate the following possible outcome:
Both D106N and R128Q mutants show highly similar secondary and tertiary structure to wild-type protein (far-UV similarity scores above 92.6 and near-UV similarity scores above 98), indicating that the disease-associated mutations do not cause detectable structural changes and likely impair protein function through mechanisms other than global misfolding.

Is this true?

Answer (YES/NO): NO